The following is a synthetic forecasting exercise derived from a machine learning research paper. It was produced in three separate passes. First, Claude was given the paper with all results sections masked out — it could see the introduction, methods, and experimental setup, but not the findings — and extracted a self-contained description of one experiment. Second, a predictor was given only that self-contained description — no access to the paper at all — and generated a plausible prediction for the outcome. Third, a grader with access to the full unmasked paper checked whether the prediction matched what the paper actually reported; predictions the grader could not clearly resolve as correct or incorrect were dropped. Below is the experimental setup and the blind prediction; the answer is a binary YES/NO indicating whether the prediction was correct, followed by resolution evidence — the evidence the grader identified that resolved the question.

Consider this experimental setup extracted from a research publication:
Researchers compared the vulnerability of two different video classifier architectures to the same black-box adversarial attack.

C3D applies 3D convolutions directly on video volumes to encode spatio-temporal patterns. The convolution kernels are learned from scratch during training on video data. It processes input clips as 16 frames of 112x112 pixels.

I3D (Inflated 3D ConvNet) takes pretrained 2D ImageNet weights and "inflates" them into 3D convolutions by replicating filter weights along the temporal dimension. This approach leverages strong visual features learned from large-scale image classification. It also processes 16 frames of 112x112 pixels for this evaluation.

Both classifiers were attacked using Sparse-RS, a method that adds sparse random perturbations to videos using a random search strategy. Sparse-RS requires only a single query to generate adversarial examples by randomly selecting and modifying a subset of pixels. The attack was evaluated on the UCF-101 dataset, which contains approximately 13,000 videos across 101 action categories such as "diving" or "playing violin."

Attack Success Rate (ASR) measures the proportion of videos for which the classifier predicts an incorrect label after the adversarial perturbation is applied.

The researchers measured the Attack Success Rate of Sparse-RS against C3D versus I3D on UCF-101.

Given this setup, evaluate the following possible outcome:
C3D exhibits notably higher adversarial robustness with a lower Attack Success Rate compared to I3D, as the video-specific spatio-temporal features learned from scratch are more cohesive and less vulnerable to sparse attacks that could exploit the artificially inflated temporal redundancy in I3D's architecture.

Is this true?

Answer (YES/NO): NO